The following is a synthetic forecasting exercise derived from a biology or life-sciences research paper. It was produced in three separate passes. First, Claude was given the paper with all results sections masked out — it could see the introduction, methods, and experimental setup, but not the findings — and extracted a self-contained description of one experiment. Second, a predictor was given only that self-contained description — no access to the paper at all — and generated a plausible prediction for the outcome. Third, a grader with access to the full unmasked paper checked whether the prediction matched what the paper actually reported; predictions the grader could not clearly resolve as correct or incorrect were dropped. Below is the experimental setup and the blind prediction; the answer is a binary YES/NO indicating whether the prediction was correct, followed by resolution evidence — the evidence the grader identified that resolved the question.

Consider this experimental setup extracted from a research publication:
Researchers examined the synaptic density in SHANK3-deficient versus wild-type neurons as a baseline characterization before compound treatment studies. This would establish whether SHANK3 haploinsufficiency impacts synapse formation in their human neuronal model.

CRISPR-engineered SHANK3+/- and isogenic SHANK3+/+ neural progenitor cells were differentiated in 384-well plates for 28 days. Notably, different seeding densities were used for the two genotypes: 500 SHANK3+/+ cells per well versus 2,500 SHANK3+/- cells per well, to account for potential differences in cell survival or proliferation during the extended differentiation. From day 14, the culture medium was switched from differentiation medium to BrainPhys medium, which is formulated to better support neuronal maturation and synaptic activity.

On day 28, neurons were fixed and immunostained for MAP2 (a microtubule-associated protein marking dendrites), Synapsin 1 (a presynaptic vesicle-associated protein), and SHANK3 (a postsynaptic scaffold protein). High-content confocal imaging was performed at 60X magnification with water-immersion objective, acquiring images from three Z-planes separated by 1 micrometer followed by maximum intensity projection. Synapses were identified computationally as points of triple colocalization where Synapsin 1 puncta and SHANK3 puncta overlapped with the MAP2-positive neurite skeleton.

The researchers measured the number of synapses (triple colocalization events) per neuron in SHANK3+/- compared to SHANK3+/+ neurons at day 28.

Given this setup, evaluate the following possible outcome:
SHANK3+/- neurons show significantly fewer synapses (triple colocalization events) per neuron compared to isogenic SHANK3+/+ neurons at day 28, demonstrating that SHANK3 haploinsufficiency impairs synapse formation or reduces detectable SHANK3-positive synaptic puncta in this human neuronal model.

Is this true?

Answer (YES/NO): NO